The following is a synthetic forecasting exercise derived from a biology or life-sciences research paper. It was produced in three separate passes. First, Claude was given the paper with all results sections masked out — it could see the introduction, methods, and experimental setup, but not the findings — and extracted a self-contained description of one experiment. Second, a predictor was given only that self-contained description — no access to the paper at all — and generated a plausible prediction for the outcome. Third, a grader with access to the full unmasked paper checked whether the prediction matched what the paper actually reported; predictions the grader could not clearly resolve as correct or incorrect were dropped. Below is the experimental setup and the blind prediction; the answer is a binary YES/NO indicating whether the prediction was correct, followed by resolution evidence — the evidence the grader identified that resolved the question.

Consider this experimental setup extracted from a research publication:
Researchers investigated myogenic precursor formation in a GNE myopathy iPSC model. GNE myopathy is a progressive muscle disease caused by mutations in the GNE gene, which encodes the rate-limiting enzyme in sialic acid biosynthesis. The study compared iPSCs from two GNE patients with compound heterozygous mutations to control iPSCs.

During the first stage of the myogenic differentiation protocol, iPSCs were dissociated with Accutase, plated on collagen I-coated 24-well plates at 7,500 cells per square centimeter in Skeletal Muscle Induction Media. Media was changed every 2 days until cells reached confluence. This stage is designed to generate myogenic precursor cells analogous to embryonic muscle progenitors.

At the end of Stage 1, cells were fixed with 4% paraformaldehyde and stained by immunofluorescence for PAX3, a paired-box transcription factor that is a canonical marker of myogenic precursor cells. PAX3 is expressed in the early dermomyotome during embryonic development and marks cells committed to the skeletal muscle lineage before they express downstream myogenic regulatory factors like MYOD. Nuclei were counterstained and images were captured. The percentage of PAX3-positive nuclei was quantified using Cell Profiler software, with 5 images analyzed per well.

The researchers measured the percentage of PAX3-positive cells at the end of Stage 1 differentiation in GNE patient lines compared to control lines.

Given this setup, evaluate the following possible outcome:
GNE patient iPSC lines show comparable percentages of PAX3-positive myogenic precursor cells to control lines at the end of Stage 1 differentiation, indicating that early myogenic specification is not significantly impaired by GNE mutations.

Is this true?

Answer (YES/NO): NO